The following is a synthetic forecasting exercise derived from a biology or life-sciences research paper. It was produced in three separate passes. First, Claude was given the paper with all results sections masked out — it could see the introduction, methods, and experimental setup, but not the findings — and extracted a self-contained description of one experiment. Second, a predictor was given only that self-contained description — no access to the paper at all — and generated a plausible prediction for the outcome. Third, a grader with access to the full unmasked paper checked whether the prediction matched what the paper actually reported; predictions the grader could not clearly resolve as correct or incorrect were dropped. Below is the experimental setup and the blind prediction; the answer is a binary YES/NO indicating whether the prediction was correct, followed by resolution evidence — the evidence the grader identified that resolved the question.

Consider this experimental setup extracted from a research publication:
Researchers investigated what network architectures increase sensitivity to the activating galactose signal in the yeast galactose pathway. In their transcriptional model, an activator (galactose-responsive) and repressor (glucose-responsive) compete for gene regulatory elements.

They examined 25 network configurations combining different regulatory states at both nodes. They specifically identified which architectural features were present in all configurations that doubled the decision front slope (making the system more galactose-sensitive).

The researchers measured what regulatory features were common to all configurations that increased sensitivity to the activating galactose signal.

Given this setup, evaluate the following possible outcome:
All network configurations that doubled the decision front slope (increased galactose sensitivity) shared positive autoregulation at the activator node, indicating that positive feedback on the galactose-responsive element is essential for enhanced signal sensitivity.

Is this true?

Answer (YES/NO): NO